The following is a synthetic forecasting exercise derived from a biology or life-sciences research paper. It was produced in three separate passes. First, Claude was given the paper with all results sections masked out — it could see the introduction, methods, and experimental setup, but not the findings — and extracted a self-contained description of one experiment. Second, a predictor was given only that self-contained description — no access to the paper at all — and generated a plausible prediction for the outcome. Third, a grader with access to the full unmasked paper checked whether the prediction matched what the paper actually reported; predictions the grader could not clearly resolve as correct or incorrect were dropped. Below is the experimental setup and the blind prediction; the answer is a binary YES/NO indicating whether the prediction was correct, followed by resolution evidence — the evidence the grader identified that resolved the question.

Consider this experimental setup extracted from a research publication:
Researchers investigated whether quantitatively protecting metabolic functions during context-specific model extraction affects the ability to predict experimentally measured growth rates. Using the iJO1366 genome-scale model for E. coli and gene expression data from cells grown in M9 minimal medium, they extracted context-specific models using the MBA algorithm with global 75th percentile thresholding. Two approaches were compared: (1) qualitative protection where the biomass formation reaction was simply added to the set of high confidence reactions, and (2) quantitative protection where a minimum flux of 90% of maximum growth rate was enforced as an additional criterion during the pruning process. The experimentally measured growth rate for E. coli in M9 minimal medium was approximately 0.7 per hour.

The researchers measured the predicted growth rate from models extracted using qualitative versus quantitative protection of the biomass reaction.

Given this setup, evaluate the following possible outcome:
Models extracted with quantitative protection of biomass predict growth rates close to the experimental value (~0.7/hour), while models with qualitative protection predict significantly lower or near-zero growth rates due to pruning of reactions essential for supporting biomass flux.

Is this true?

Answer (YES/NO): NO